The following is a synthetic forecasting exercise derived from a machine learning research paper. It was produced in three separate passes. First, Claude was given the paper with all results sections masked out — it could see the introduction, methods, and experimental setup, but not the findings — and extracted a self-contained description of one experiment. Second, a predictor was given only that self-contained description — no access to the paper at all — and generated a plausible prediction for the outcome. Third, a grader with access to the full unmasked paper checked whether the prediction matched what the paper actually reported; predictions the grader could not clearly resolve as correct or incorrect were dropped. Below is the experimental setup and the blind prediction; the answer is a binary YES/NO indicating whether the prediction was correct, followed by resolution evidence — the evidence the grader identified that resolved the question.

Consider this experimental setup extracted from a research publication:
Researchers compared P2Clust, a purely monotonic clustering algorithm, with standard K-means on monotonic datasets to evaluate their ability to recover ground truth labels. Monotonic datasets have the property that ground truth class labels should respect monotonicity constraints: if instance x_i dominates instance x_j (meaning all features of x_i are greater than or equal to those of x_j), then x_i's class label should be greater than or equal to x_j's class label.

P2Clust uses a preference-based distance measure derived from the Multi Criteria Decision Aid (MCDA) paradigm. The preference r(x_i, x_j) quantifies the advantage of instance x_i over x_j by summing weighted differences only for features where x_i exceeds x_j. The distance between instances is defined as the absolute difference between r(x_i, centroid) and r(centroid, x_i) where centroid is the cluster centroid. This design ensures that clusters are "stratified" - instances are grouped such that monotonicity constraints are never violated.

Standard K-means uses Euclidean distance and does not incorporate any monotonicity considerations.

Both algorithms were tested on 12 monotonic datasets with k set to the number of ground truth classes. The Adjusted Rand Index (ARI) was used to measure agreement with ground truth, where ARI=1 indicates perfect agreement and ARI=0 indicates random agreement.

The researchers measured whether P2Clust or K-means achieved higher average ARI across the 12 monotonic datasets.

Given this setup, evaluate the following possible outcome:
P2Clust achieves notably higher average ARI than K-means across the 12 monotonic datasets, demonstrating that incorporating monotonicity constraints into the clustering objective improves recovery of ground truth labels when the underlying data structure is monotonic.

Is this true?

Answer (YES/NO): NO